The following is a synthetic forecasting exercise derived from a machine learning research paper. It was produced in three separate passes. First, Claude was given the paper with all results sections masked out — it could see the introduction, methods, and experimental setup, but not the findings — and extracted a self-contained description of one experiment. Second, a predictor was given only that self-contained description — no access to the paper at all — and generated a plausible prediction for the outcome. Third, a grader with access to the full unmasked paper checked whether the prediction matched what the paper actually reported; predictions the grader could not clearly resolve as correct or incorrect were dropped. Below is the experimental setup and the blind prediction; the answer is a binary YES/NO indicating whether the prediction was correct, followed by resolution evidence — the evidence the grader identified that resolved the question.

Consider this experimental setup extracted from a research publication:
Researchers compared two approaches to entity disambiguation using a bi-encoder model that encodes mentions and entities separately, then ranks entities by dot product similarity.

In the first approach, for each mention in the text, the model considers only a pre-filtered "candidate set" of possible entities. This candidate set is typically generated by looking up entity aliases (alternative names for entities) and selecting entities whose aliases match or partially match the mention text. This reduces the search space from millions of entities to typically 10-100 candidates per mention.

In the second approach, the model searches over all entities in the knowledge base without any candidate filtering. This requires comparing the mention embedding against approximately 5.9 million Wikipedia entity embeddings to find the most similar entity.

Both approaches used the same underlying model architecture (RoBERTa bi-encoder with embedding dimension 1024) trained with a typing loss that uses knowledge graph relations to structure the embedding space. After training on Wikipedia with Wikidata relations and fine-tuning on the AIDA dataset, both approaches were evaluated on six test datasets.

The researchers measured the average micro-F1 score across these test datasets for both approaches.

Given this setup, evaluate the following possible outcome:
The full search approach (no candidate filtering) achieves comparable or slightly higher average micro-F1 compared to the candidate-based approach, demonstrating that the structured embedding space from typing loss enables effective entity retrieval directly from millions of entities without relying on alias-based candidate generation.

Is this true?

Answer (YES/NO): NO